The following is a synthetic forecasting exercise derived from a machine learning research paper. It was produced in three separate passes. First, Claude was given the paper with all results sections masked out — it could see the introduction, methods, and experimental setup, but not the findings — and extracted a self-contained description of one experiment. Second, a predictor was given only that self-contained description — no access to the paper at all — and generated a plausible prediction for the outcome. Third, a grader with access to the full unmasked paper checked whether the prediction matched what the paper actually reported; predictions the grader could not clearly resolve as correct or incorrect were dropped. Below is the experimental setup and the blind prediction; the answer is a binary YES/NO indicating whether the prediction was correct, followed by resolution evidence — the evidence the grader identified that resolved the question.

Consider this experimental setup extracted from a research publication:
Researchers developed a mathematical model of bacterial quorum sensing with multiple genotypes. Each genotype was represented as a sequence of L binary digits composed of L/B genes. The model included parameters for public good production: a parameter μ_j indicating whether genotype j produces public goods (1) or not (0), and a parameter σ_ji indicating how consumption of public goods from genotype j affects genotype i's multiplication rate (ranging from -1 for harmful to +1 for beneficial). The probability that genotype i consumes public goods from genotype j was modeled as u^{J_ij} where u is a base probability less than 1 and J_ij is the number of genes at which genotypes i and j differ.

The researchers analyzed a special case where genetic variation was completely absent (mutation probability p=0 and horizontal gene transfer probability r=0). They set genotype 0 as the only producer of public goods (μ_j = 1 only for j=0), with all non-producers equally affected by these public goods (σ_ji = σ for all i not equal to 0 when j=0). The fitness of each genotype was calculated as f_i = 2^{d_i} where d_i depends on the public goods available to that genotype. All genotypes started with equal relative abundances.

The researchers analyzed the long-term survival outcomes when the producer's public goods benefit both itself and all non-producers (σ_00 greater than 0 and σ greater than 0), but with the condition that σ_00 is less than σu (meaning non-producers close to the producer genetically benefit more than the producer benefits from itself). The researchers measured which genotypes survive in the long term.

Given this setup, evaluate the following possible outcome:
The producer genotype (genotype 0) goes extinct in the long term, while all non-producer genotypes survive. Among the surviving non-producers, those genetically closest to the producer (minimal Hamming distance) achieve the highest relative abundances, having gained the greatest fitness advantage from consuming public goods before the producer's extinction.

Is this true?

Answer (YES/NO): NO